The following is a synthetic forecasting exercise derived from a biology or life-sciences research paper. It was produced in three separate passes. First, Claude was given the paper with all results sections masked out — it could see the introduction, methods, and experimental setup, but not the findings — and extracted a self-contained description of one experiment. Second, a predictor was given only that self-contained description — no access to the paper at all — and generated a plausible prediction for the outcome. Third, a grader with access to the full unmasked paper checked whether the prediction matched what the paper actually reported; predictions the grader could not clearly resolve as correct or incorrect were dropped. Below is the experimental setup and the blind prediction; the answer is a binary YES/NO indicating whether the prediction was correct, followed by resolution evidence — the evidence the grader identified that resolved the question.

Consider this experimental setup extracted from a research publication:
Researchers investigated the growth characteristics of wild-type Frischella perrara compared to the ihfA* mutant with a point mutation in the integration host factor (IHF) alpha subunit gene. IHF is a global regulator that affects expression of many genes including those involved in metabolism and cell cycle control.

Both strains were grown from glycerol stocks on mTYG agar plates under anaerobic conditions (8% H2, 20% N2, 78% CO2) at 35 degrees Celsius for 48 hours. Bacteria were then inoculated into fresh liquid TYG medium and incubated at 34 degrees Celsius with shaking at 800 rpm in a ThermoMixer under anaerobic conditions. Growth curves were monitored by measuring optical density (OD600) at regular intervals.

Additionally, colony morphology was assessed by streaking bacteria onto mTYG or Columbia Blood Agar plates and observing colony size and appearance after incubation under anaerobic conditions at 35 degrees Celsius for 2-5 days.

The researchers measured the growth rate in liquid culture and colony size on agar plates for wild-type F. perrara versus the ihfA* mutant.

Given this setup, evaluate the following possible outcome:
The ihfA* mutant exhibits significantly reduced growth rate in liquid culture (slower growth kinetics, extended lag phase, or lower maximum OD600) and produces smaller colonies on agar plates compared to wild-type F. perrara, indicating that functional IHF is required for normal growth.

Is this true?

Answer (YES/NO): NO